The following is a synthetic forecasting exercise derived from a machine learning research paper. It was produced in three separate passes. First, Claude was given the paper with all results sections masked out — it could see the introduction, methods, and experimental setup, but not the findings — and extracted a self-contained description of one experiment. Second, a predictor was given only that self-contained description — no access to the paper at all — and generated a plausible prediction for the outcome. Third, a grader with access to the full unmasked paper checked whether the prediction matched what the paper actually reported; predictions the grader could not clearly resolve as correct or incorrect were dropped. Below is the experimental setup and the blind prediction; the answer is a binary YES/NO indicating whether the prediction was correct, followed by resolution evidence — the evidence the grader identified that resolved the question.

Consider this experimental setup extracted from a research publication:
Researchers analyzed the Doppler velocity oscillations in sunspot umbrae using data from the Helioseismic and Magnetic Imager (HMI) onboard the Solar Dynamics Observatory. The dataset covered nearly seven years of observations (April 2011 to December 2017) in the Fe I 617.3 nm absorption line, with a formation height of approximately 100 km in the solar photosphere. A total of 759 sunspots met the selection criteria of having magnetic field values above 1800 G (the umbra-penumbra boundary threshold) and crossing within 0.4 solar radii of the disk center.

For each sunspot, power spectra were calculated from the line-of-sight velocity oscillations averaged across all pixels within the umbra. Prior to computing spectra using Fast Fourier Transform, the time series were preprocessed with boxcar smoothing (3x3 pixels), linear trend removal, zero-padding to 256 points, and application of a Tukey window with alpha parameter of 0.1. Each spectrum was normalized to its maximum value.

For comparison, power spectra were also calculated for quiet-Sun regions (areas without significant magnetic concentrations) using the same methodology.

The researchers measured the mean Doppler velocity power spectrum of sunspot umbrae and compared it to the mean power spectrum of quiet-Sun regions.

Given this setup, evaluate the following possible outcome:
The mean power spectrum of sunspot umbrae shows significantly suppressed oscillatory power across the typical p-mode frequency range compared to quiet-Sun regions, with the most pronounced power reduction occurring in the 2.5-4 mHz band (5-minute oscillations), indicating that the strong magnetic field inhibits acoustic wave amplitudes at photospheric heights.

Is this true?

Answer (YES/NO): NO